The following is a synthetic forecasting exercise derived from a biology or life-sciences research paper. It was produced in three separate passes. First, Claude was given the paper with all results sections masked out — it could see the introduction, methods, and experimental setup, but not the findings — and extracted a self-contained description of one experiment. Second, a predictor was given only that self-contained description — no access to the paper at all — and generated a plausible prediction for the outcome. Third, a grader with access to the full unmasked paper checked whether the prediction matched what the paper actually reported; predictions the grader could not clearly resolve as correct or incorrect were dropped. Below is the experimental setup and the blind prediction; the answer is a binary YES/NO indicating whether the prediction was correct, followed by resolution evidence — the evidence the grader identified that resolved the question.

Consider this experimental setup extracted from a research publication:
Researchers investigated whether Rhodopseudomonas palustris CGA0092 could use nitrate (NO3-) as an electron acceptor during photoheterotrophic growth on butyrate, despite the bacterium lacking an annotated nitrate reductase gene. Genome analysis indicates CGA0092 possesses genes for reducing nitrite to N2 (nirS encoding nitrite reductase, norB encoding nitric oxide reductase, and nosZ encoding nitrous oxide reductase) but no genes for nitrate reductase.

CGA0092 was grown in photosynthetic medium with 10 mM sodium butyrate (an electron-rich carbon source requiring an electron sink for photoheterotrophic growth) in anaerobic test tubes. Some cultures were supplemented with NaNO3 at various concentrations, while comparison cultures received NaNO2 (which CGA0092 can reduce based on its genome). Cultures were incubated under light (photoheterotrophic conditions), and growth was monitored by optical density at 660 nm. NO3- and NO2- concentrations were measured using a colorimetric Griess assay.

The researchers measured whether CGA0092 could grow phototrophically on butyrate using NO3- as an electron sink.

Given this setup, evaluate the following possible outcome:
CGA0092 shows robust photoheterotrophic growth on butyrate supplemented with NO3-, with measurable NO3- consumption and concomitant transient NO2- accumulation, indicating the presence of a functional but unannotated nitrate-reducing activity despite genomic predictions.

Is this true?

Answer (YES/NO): NO